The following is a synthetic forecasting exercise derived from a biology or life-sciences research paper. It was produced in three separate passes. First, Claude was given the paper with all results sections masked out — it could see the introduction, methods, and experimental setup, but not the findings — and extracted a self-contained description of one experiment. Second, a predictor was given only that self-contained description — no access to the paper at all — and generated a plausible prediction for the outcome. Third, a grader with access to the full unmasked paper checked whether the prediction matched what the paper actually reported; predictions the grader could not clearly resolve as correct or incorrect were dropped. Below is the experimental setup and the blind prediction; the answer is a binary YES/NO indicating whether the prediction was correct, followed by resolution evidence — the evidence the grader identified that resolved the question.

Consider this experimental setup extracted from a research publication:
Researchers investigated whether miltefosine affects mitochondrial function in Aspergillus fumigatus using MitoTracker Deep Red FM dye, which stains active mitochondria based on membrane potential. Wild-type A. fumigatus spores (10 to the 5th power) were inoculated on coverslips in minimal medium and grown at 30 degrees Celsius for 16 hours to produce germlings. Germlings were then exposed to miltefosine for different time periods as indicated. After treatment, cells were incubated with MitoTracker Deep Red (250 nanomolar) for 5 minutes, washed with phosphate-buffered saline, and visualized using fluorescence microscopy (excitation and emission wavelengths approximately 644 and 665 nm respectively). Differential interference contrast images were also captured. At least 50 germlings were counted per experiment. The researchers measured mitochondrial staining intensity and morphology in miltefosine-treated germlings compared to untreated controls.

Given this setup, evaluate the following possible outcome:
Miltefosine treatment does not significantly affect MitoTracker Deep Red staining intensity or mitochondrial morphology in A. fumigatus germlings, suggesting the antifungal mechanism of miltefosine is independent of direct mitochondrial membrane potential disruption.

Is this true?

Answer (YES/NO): NO